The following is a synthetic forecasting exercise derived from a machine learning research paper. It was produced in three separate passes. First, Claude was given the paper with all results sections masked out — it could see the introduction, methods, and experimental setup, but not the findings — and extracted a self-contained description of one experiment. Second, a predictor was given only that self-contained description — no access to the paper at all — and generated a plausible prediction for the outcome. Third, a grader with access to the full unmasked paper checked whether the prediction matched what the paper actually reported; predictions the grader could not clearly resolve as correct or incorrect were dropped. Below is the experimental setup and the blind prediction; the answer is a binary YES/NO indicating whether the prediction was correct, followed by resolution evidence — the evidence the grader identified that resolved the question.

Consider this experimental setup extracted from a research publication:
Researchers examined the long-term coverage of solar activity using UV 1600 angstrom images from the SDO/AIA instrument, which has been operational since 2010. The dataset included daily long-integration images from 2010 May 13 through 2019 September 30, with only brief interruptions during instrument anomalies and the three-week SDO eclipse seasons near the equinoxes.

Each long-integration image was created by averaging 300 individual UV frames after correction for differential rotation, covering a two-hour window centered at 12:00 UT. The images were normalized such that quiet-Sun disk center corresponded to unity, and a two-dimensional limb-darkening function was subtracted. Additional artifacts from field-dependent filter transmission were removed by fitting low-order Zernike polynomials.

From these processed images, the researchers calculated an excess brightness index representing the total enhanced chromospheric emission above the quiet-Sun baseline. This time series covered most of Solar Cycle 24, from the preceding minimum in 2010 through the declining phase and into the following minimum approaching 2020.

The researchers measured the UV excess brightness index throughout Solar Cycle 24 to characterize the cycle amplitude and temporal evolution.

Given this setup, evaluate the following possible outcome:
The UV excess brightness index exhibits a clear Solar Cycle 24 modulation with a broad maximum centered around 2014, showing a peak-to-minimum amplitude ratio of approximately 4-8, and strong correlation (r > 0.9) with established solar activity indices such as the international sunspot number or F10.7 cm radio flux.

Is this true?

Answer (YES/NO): NO